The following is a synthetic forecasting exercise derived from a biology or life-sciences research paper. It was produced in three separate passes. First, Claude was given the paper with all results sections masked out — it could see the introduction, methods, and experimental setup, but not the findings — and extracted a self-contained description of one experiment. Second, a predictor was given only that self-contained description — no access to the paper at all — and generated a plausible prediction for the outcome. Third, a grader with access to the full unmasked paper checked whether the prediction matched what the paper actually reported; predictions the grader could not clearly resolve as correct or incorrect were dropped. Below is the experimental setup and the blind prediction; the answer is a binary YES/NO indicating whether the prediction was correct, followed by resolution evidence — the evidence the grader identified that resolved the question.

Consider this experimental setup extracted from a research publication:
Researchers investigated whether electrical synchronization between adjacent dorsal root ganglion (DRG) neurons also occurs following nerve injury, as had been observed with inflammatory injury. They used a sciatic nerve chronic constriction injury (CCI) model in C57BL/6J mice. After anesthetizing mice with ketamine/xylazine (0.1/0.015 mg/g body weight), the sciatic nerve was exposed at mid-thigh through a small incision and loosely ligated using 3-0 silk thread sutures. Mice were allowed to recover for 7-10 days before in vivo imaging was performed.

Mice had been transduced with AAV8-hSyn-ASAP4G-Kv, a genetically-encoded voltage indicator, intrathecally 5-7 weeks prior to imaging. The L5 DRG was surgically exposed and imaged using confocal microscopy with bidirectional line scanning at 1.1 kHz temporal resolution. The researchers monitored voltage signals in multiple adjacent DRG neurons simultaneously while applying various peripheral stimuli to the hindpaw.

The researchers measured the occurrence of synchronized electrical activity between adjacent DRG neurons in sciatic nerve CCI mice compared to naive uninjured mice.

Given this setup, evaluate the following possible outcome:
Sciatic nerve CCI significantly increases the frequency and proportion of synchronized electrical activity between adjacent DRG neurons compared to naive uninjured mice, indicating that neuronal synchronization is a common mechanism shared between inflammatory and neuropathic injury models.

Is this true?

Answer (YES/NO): YES